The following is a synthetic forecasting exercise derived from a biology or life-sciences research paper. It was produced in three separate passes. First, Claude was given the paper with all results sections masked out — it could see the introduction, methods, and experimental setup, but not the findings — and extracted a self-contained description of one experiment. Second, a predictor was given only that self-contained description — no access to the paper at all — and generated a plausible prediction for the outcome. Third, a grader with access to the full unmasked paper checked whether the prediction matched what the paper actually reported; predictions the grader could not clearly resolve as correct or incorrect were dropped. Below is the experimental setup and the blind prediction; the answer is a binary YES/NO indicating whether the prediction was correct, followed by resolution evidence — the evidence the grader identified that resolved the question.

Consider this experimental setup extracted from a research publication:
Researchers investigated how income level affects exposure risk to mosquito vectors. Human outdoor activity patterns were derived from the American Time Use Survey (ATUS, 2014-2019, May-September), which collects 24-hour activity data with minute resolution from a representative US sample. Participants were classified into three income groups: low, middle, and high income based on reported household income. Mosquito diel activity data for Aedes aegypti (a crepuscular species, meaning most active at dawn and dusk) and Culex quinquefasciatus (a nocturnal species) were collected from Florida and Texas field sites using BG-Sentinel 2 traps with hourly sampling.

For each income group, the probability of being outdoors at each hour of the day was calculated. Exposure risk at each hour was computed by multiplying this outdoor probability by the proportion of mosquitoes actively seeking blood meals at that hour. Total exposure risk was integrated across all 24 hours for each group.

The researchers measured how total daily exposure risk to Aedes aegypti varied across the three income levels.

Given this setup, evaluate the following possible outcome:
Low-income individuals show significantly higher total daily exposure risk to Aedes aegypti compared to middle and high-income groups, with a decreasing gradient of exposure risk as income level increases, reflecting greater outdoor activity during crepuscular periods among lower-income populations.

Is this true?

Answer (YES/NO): NO